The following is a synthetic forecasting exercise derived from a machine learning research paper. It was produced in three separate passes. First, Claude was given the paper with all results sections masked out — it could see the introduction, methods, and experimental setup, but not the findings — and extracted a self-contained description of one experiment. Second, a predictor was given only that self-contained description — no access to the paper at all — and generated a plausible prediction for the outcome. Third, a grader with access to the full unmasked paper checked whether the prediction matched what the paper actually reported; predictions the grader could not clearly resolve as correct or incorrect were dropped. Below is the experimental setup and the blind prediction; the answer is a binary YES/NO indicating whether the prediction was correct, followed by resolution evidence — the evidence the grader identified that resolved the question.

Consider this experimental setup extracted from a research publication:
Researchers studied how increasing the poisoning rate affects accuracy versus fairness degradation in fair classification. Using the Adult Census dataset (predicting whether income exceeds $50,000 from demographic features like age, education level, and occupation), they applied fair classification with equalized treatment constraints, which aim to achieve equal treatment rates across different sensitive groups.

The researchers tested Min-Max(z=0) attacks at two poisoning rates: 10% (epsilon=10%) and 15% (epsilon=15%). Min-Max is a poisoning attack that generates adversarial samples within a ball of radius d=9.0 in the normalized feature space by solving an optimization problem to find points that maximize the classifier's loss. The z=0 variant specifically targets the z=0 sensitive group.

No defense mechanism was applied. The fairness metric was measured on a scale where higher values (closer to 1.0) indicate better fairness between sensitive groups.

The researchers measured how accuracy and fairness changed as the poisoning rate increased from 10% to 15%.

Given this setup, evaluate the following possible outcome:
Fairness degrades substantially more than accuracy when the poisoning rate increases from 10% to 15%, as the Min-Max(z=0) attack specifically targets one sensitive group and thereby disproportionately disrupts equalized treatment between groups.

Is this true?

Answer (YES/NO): NO